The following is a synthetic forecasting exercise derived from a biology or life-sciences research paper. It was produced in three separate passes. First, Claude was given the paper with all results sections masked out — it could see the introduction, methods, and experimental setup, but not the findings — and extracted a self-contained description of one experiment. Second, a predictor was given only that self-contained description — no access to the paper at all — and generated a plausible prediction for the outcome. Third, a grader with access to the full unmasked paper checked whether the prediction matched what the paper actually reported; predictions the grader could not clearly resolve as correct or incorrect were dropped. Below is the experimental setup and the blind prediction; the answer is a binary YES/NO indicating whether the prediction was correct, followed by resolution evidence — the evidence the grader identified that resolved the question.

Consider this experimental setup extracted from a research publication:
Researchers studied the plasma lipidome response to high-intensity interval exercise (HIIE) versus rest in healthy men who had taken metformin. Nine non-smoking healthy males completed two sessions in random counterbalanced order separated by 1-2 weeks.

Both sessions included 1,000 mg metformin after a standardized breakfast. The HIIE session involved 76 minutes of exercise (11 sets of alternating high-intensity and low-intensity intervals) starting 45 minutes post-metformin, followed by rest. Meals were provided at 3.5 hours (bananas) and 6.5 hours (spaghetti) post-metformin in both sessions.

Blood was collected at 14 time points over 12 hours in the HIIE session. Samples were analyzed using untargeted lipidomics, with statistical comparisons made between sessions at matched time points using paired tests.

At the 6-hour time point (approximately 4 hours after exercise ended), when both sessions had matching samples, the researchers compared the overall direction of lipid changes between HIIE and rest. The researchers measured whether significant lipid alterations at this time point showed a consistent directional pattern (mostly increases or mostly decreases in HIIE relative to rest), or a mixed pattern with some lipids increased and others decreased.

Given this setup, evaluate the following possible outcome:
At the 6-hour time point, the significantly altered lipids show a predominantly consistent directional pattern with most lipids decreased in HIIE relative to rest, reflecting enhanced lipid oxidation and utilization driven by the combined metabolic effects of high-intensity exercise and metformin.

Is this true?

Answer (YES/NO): NO